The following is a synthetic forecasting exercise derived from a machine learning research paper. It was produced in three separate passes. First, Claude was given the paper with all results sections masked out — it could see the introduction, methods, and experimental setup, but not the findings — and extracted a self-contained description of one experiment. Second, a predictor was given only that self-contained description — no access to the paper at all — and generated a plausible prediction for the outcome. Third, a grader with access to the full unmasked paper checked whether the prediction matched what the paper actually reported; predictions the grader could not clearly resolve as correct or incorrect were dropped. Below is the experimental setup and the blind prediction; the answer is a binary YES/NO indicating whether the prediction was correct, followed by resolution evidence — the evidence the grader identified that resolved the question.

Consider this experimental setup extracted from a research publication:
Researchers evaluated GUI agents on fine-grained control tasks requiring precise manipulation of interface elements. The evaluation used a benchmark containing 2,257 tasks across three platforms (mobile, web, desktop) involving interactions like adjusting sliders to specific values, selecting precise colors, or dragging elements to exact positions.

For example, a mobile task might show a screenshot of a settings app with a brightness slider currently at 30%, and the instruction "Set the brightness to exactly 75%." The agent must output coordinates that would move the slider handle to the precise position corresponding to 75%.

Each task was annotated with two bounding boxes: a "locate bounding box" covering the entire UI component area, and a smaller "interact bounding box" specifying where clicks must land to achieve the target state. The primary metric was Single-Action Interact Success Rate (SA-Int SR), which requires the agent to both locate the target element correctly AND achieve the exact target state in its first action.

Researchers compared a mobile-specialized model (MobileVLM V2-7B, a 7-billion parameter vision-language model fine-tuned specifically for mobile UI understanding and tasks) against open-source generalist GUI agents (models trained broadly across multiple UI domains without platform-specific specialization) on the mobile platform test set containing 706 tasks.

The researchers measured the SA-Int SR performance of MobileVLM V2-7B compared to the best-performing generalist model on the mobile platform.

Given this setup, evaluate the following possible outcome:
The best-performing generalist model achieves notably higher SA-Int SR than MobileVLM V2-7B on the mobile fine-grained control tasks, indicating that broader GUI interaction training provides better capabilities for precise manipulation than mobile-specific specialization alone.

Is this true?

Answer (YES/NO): YES